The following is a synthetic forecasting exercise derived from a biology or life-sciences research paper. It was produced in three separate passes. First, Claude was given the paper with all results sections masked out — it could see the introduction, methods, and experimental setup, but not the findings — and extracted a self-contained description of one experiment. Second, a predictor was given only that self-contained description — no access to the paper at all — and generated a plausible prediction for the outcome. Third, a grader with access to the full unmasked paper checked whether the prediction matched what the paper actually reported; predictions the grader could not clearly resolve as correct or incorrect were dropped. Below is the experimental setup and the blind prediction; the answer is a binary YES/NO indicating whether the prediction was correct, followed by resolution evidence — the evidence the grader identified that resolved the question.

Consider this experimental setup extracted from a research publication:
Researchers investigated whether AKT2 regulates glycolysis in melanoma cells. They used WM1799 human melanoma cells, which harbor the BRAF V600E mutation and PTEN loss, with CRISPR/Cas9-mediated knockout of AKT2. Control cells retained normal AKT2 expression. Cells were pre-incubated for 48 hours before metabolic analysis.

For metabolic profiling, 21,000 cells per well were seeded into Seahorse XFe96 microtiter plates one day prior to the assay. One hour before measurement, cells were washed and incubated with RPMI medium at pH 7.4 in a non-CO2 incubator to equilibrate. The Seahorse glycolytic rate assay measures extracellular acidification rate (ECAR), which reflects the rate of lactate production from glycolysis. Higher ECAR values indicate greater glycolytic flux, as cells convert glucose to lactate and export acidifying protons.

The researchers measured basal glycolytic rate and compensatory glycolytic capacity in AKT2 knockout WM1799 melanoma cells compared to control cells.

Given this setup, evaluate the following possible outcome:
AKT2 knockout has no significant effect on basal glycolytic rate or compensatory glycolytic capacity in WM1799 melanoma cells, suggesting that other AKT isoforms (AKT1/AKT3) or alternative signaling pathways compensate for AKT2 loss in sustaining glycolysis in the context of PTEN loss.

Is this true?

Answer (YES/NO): NO